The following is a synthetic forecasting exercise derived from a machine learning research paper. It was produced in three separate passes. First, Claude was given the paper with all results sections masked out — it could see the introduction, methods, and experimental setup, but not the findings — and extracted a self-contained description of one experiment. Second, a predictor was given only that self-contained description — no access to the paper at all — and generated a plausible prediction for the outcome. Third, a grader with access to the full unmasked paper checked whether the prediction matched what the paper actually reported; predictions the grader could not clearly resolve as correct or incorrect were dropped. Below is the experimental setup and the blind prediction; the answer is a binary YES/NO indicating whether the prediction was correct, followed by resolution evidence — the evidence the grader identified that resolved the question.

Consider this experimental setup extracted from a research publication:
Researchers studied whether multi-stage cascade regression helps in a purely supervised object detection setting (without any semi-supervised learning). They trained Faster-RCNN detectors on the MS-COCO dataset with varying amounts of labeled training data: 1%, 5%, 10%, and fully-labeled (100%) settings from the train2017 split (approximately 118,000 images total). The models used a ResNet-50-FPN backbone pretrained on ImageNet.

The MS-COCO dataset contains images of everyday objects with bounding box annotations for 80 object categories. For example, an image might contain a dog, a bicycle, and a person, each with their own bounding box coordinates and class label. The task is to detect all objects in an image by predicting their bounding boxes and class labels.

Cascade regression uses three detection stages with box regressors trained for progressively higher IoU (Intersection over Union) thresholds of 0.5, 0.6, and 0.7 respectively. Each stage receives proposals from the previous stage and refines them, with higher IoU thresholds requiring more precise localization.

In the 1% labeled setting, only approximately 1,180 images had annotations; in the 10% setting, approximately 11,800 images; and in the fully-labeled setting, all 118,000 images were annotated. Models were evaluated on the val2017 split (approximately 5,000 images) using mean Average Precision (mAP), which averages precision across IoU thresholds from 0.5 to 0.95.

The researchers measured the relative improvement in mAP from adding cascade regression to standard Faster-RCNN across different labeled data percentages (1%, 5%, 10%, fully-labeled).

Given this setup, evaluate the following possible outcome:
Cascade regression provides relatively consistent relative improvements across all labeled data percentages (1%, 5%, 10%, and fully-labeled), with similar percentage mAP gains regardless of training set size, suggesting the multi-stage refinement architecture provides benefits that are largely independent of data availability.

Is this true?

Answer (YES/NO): NO